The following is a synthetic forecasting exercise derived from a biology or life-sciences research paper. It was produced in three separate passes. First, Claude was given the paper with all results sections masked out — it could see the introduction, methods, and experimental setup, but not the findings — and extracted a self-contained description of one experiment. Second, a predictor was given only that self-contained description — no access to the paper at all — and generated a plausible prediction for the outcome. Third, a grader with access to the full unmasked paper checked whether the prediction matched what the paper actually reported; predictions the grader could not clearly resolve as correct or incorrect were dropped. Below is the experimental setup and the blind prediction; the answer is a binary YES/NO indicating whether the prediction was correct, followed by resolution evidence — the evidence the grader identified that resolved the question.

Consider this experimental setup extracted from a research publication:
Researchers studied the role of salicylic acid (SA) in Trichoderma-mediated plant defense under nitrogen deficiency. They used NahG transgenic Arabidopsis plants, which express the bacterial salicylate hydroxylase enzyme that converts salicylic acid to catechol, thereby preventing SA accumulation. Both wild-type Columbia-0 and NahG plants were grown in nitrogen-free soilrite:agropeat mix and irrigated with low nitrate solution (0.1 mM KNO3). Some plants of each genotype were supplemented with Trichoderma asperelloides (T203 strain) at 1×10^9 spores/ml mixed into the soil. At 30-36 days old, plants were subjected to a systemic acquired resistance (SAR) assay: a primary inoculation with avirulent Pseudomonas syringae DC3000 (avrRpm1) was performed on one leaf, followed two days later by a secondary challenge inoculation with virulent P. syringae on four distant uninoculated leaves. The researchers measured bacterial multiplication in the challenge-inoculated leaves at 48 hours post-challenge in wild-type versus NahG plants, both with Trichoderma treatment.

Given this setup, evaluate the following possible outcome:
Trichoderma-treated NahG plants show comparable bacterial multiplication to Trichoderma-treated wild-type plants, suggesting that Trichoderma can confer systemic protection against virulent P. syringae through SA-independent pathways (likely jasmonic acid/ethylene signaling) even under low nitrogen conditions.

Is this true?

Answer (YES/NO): NO